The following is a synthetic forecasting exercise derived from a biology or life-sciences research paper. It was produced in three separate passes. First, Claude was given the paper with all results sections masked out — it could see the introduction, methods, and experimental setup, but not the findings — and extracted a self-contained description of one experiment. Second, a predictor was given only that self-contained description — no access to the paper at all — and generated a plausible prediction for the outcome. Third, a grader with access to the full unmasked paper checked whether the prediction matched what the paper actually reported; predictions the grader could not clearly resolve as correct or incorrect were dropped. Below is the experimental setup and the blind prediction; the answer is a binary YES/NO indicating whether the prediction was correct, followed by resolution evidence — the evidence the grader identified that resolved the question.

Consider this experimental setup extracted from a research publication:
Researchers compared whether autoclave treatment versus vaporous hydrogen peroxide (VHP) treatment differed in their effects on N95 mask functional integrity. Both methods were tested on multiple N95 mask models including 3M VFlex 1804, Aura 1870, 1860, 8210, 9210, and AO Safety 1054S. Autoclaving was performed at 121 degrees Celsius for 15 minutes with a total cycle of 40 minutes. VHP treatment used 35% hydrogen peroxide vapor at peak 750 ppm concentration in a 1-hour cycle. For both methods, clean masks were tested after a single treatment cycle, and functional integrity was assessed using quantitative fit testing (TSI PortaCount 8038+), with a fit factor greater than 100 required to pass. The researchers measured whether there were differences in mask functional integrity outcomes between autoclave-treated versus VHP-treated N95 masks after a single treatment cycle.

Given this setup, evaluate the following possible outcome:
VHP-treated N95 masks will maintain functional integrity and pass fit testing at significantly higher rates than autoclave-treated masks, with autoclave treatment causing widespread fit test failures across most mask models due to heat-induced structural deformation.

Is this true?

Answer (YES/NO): NO